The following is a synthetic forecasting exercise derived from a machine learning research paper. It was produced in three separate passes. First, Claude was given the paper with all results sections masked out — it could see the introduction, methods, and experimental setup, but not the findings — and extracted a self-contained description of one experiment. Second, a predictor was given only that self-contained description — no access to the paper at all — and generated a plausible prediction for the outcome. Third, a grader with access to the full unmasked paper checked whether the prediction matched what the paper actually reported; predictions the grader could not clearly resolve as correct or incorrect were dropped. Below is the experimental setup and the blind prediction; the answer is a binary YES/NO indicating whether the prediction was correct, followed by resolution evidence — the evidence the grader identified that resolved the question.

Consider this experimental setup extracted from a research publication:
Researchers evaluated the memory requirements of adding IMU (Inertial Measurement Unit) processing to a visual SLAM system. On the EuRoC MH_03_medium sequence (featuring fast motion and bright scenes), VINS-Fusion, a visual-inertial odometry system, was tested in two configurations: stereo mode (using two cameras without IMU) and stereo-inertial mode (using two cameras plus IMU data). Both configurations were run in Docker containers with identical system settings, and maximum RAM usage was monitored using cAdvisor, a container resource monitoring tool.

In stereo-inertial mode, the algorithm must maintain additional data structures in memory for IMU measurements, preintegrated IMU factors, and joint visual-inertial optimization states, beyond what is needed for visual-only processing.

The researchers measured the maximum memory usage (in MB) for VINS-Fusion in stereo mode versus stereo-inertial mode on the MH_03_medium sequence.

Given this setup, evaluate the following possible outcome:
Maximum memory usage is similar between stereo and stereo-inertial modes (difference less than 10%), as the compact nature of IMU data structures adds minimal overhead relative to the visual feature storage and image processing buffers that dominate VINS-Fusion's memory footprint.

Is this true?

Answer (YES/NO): NO